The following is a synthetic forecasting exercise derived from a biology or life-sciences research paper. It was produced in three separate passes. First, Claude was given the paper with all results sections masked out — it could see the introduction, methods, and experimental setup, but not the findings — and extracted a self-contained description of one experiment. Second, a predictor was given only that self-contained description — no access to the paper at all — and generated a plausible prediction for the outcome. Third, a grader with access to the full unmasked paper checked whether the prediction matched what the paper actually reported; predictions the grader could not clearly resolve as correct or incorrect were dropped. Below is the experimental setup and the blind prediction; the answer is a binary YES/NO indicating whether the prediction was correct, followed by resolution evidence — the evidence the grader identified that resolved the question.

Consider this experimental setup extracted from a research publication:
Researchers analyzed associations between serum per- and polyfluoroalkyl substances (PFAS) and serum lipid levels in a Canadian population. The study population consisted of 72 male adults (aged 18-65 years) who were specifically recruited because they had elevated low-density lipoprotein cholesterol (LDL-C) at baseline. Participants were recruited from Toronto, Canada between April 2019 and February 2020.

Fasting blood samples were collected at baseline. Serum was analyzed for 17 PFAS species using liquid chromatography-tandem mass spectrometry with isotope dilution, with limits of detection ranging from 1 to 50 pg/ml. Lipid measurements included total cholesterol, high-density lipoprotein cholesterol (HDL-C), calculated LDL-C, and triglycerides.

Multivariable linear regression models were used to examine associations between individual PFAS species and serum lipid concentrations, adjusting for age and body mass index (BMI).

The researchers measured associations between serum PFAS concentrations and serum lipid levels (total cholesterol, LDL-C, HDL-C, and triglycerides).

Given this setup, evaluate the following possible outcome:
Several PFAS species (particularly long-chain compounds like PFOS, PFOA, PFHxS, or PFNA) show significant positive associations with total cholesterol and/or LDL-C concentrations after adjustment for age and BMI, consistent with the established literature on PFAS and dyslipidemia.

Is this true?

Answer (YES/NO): NO